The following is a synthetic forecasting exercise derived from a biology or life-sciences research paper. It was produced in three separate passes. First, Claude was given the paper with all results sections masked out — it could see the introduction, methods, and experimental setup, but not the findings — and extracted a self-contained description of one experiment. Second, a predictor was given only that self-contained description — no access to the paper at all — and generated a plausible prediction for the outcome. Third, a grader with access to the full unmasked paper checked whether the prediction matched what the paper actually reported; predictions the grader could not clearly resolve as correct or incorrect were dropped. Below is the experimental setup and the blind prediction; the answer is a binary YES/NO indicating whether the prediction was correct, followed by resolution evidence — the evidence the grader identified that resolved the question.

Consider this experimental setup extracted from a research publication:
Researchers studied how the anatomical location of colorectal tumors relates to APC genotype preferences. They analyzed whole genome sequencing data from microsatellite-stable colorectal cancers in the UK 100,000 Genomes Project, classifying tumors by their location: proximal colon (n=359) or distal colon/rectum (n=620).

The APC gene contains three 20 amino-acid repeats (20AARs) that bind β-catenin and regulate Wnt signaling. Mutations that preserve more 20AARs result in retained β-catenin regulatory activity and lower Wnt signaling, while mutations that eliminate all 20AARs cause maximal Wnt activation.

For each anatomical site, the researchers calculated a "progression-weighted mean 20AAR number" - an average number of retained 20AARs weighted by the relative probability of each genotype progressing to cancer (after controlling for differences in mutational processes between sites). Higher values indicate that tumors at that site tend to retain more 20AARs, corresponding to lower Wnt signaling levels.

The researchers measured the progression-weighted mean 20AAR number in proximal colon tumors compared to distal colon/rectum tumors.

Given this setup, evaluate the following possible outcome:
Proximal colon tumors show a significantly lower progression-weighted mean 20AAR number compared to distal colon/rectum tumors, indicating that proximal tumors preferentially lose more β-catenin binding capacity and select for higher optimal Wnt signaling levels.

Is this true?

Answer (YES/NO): NO